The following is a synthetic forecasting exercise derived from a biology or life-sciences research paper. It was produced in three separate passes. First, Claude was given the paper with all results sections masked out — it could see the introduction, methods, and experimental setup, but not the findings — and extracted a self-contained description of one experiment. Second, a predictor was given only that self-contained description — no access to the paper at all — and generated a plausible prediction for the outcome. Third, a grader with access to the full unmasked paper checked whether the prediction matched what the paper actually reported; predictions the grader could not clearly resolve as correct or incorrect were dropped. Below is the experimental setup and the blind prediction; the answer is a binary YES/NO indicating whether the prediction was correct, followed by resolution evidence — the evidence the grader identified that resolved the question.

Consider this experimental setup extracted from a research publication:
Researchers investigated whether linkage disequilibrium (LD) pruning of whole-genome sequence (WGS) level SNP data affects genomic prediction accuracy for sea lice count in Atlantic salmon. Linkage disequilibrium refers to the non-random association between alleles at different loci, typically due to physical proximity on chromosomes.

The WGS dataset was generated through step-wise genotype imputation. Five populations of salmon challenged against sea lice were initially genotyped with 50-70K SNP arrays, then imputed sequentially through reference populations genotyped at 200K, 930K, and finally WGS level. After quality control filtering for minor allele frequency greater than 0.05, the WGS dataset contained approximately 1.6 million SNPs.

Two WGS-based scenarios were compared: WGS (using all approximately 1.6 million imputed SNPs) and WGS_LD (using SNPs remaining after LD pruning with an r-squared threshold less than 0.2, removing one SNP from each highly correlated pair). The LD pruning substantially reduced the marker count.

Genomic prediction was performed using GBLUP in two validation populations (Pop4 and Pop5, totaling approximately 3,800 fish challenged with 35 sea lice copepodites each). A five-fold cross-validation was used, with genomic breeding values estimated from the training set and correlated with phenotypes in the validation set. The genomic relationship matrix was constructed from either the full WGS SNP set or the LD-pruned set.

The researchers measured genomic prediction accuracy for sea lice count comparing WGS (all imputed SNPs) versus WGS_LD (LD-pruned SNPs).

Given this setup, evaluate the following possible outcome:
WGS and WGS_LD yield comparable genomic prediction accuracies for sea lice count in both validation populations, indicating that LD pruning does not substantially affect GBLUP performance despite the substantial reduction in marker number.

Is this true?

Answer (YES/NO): NO